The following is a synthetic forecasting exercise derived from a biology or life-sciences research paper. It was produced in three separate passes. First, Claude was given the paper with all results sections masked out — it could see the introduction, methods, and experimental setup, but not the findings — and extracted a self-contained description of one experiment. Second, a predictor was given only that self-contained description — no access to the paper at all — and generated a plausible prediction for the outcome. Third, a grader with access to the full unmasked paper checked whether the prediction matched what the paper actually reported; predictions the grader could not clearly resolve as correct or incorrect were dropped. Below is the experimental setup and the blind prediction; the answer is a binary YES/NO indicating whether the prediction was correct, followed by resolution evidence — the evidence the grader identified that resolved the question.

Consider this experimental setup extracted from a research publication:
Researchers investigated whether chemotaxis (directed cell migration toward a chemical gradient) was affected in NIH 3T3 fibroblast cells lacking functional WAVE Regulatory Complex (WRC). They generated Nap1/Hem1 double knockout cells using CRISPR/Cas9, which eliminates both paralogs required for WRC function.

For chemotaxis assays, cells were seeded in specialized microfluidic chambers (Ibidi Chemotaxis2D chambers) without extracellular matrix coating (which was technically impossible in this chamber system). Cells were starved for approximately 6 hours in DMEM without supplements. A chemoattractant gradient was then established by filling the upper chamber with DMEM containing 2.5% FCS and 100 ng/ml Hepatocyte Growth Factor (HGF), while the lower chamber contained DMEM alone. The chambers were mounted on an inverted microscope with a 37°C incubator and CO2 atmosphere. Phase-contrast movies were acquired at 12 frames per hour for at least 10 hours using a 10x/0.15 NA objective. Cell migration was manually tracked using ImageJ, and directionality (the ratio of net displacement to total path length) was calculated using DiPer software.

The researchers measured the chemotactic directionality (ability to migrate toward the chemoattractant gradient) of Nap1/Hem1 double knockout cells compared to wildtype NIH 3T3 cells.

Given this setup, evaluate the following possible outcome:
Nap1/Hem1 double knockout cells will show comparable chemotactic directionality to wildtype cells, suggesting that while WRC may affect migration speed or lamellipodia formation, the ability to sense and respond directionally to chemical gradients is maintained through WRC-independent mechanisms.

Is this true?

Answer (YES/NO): YES